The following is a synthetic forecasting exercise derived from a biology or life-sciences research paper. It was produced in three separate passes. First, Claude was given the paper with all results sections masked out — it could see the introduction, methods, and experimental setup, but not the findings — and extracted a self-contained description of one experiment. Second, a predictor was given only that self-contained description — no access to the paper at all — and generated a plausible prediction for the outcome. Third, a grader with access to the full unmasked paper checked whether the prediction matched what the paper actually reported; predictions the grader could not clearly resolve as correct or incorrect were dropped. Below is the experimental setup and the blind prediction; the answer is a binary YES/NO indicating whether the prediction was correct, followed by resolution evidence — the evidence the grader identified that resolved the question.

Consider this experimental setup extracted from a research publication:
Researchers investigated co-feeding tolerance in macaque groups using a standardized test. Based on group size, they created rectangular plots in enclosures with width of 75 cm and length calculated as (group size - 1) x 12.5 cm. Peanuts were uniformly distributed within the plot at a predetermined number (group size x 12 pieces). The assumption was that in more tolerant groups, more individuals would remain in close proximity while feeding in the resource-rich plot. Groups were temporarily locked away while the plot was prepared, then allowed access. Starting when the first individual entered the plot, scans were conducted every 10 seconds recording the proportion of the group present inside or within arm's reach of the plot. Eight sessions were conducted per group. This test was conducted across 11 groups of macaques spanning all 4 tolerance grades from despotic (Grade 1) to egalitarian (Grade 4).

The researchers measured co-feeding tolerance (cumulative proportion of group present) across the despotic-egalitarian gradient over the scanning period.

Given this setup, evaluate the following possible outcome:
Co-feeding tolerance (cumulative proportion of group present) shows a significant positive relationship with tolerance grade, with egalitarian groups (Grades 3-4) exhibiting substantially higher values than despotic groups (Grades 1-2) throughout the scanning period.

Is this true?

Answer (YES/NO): NO